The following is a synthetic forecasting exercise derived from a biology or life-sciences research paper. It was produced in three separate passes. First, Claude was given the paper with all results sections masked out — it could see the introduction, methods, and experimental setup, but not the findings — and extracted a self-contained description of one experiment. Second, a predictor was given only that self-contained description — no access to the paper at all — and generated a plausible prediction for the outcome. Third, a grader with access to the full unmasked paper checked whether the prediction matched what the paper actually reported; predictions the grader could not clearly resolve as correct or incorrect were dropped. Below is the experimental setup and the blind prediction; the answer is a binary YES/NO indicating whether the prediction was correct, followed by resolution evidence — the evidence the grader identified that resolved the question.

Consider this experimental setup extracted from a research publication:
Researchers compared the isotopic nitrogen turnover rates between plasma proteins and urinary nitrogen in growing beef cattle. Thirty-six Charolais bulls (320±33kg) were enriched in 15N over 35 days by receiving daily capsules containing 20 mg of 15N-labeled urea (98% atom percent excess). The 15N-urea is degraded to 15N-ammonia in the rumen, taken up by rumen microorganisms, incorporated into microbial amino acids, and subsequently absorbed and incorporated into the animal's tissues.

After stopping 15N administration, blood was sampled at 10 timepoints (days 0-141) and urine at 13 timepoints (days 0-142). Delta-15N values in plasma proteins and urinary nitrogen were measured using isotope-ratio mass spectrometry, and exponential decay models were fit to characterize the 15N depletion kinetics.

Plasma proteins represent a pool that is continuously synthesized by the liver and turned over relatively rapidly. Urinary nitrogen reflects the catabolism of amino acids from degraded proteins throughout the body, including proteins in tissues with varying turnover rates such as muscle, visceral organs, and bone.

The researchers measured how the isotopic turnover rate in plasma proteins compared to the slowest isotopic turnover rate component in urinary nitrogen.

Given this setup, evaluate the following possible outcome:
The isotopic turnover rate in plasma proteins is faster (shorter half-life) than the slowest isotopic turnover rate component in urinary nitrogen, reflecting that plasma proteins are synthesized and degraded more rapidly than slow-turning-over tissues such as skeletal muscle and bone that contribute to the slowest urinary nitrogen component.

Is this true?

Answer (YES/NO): NO